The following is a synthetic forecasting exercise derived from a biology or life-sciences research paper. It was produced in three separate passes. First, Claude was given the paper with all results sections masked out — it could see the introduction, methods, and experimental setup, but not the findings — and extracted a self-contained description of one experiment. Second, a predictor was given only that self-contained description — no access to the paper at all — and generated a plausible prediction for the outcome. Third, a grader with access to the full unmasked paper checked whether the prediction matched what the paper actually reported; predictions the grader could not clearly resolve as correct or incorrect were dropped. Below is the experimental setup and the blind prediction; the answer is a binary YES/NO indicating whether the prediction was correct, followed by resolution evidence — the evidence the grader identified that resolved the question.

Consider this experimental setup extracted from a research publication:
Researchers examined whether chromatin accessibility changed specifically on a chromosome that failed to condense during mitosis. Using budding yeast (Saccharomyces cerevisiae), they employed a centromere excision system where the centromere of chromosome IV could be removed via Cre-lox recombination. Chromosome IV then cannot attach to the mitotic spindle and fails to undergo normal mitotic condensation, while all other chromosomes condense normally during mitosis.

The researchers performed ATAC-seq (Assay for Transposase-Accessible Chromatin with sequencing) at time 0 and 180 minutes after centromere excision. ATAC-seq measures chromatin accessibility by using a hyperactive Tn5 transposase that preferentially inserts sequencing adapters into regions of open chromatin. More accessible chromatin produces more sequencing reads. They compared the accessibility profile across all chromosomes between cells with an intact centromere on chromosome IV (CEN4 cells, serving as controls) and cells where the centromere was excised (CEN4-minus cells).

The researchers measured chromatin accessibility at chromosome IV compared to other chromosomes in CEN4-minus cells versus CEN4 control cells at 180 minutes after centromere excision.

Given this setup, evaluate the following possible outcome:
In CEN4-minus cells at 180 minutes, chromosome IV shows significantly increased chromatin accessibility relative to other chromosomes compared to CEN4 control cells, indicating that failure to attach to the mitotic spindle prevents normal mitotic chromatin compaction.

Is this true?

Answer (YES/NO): YES